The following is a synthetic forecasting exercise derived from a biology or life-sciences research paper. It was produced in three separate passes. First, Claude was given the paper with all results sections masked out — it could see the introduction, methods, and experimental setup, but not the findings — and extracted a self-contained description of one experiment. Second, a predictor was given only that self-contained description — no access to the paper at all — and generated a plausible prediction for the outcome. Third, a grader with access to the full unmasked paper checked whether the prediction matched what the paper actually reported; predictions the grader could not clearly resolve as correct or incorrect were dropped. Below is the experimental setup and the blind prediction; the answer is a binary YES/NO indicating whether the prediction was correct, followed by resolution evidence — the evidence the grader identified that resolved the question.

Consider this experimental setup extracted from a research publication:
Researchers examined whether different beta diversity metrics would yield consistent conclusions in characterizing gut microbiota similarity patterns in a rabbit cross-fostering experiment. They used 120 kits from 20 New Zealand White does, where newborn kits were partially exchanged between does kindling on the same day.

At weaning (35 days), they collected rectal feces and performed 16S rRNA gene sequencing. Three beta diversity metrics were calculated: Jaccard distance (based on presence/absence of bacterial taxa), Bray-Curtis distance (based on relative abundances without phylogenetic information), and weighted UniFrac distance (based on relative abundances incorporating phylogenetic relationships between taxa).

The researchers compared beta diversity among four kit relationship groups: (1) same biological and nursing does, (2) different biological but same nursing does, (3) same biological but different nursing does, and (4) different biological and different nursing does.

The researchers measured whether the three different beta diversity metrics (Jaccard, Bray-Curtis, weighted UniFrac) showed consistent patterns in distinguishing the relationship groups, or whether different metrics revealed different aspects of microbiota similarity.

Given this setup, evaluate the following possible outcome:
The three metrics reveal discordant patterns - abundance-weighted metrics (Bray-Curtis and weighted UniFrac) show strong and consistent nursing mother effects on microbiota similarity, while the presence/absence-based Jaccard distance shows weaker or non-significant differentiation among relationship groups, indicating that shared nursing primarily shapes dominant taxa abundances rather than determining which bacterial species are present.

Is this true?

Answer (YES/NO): NO